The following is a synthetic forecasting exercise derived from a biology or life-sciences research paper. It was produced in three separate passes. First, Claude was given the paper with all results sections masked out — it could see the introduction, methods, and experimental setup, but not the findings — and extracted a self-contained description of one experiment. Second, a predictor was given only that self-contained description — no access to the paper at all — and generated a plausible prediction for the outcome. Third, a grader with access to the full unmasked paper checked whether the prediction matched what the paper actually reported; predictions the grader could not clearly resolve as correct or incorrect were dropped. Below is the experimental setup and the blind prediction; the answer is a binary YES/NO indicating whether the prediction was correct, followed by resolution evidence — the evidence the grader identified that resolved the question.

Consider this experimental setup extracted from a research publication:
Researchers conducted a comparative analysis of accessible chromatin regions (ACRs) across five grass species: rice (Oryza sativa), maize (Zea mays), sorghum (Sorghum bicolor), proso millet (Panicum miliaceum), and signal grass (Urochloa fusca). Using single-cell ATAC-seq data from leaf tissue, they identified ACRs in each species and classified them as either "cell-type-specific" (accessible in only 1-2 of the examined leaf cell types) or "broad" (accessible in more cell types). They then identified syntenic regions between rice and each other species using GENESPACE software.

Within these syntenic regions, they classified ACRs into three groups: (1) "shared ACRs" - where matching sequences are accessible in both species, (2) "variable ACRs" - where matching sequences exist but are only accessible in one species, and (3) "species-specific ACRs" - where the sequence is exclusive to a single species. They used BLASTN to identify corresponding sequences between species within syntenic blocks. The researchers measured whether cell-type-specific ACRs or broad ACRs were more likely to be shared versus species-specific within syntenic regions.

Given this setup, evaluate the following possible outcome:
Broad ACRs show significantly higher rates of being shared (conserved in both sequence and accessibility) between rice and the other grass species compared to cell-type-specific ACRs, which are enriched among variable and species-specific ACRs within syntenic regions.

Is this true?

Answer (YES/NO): YES